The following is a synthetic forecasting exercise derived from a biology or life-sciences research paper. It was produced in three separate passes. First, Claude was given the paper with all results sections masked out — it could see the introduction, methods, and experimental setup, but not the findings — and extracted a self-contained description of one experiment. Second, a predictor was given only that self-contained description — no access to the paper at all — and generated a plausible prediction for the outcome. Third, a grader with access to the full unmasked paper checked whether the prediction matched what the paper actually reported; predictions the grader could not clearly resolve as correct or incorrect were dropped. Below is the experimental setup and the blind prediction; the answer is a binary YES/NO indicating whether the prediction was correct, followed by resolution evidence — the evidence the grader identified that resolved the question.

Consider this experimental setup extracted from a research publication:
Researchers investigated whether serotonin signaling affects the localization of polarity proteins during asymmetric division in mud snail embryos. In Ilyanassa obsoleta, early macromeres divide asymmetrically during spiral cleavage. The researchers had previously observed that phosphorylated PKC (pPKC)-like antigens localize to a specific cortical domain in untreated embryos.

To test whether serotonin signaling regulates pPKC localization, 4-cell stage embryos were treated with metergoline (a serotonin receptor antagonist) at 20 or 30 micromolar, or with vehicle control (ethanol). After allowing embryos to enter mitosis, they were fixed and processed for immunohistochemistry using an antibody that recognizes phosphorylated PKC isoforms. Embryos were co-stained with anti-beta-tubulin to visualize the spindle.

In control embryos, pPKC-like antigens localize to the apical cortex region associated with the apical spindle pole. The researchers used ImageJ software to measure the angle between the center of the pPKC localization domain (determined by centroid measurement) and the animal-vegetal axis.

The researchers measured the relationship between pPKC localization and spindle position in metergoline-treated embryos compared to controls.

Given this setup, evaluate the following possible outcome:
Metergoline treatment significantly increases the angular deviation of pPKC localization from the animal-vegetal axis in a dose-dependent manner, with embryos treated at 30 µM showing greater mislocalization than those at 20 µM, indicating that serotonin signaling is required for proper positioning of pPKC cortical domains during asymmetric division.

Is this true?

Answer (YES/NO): NO